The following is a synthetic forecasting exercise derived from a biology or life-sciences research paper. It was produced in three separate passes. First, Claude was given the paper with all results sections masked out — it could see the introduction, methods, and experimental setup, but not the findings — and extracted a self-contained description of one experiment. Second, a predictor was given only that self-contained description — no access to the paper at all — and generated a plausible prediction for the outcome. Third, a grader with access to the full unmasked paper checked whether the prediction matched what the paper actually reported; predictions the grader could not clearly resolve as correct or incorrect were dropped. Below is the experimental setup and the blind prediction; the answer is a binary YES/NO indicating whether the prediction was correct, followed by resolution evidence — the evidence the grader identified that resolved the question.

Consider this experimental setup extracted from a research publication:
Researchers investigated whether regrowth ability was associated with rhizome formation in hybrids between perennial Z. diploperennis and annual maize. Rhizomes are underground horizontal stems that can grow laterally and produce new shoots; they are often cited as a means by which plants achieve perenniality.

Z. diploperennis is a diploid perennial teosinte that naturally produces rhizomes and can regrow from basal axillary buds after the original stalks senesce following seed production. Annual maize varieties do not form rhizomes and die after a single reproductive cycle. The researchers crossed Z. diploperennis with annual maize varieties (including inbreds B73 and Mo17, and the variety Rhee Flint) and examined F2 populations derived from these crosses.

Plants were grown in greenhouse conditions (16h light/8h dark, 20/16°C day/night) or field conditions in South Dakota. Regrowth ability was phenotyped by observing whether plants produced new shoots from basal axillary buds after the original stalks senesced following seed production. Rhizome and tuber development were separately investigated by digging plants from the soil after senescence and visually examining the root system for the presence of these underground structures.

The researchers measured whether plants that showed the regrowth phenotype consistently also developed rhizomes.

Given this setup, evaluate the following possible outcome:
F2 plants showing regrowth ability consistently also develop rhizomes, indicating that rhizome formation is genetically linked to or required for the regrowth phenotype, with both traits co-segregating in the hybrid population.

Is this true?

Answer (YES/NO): NO